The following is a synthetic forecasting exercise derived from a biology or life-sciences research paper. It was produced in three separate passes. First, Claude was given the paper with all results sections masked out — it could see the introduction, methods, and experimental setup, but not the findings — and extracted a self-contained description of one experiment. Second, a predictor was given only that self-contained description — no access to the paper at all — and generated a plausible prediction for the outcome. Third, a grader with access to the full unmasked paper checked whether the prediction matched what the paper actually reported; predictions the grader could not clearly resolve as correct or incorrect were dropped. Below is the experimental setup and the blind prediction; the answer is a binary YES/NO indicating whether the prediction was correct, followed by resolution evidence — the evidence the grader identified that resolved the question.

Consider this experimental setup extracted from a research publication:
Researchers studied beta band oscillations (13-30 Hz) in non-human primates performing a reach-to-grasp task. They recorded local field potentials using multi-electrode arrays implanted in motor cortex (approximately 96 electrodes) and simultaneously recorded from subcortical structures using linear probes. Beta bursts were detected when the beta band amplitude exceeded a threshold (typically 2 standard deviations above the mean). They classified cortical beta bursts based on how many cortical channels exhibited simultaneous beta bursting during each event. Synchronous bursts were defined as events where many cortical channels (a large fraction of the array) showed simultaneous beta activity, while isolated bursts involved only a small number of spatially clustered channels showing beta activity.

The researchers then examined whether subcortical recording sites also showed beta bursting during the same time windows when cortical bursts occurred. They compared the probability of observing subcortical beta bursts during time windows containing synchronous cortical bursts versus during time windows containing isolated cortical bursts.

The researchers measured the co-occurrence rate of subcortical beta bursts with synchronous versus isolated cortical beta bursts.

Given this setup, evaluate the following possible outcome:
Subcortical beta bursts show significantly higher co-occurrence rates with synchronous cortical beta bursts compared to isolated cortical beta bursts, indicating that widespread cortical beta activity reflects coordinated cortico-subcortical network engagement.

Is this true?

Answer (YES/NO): YES